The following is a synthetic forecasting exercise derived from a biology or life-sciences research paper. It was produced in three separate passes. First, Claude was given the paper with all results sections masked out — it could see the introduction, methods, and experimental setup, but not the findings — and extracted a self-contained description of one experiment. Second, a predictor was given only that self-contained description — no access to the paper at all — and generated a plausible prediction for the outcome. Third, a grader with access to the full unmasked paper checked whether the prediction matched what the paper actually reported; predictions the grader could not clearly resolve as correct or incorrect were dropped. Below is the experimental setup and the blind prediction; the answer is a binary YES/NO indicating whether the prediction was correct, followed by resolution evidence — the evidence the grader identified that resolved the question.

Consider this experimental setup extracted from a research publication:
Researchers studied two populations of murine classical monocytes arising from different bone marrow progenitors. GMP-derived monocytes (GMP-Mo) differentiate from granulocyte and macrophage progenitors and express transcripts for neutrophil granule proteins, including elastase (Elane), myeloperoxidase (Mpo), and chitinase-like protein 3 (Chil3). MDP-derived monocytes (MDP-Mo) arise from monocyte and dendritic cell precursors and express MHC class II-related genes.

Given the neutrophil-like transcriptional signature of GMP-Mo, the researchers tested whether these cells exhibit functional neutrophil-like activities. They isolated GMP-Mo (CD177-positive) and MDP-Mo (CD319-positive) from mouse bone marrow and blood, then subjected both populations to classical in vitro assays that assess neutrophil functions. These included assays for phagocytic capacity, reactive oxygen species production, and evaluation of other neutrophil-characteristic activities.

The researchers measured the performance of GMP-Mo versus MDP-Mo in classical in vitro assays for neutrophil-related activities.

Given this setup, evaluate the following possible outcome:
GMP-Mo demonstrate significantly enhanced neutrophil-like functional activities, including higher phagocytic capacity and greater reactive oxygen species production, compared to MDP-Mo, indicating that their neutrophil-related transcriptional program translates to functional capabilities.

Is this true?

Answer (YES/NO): NO